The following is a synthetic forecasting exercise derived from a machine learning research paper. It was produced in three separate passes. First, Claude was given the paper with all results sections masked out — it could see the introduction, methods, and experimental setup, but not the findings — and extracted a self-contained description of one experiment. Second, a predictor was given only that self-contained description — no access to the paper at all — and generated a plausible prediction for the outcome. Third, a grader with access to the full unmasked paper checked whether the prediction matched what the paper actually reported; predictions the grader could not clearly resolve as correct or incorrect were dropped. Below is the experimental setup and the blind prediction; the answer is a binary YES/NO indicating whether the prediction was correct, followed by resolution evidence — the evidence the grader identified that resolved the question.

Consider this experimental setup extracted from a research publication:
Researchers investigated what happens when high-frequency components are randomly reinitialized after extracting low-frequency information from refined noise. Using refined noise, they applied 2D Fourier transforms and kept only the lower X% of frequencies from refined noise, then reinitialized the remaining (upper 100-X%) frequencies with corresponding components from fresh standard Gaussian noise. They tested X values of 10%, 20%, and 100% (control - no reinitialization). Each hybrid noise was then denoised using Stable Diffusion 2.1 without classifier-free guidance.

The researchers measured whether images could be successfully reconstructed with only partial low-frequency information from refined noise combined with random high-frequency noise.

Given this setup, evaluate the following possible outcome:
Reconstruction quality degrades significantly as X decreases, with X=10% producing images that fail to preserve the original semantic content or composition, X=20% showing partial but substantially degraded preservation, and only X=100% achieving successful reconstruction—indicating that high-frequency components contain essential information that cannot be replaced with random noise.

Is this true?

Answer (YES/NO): NO